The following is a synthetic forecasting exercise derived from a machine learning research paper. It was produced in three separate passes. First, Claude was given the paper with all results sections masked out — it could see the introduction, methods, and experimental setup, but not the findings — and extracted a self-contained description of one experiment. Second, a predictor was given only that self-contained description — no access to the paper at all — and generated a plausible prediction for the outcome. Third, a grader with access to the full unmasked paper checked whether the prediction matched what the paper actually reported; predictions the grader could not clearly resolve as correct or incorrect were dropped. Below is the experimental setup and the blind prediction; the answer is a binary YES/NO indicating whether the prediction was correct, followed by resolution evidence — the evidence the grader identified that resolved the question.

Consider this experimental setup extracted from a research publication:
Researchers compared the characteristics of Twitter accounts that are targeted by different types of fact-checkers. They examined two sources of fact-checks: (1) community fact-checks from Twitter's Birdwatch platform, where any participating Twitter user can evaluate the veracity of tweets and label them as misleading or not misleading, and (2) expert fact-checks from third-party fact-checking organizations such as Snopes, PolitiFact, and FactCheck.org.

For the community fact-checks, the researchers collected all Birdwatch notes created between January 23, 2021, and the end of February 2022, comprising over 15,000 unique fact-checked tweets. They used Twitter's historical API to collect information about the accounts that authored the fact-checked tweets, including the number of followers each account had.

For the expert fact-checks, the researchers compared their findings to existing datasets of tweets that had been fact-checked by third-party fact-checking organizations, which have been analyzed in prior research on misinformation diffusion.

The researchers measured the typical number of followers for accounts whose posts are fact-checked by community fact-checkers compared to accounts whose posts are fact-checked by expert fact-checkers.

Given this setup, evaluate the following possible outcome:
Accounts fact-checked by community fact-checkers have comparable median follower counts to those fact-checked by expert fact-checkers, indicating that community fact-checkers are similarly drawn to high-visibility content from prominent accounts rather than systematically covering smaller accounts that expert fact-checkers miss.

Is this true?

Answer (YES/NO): NO